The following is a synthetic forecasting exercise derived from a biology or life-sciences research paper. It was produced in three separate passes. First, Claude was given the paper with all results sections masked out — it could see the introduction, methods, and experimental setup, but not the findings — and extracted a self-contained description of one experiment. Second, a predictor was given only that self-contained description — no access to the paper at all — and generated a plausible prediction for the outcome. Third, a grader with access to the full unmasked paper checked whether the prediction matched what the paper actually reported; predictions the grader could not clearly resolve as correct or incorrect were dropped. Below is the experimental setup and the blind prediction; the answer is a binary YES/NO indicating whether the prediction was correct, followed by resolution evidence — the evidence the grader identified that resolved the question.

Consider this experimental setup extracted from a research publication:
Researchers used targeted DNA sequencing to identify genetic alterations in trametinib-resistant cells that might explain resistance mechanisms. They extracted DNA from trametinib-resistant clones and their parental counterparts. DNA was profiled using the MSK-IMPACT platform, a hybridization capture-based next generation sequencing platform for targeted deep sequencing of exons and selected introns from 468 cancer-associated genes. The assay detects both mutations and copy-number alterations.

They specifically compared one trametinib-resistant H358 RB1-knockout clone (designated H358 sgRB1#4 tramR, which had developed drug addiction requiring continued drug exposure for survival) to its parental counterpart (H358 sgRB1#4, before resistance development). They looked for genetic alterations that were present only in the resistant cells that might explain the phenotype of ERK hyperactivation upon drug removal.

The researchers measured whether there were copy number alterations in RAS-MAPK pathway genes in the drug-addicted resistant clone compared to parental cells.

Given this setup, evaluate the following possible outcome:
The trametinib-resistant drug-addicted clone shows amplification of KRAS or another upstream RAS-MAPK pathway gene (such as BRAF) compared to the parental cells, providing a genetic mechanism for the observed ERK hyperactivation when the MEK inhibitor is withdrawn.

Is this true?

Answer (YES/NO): YES